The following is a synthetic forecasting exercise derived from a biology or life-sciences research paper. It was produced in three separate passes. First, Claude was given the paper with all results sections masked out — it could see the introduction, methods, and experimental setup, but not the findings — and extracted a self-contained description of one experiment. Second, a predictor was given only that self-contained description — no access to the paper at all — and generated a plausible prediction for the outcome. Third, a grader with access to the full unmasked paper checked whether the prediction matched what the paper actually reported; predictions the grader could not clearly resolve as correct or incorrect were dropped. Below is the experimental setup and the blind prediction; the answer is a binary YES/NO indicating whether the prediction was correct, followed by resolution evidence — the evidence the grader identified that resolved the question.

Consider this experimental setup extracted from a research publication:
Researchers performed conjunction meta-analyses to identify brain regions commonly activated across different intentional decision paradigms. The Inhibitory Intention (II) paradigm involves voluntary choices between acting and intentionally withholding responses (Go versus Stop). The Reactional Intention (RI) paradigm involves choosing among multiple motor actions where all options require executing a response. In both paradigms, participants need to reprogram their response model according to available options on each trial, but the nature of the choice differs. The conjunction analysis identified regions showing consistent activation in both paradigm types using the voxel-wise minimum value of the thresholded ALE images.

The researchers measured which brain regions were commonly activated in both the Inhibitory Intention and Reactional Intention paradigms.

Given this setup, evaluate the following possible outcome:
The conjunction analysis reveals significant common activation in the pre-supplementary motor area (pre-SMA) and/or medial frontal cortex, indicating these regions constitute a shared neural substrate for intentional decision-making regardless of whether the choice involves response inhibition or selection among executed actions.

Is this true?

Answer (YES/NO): NO